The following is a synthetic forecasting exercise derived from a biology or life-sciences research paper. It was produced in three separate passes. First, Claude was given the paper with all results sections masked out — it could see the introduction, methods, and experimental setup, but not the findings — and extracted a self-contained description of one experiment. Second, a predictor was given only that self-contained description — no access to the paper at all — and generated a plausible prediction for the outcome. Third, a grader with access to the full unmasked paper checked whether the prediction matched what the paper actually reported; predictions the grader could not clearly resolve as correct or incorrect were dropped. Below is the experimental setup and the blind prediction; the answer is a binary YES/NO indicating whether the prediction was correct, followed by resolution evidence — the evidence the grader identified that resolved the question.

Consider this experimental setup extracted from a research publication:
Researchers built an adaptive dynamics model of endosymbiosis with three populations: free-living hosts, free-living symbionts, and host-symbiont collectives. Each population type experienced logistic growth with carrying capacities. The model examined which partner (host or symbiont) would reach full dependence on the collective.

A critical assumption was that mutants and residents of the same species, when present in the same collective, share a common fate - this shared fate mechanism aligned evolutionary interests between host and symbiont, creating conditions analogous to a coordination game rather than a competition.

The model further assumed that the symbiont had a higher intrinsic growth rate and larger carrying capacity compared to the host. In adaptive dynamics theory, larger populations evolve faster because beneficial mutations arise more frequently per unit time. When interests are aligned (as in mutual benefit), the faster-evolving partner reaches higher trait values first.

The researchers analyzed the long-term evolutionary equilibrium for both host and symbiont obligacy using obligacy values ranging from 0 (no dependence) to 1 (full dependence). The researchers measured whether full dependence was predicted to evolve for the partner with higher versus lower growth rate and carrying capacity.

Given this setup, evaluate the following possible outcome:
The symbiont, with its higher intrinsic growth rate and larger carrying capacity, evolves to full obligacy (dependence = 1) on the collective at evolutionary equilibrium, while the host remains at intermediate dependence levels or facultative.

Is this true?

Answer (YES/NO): YES